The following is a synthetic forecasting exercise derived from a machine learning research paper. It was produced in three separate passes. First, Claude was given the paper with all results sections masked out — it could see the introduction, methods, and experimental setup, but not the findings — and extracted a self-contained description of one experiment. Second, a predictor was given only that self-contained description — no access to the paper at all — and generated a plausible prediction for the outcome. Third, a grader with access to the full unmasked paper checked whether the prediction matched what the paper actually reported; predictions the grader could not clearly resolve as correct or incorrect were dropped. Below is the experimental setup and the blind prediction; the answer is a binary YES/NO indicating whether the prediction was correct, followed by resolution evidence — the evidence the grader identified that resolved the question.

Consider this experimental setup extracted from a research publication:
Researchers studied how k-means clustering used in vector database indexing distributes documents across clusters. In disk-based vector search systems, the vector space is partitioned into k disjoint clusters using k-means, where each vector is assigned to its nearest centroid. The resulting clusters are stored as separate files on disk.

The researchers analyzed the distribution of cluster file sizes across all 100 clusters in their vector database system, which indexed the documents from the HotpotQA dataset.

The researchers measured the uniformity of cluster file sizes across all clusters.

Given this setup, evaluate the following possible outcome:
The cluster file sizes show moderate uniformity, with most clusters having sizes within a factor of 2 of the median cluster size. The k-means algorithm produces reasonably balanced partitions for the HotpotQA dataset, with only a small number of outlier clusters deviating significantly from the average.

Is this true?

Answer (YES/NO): NO